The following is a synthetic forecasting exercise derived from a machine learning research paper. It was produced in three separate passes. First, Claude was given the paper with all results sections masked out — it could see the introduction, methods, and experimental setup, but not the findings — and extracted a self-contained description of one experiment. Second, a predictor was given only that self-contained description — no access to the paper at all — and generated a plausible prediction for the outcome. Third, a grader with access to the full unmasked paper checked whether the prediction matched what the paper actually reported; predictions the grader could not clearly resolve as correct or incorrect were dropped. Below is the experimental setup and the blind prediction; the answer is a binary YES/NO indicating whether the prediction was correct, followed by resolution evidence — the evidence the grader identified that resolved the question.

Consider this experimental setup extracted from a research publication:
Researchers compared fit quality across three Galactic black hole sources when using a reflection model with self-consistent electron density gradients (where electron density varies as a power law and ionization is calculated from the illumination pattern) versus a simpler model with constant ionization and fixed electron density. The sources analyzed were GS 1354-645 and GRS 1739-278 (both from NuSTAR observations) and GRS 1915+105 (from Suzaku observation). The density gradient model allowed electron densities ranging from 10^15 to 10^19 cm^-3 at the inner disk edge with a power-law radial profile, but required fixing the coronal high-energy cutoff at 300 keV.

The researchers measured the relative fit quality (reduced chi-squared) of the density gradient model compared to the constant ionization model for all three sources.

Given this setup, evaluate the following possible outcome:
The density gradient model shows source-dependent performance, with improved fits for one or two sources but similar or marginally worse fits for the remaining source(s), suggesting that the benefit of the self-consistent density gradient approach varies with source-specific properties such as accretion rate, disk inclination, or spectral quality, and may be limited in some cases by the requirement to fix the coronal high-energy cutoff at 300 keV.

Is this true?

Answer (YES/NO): NO